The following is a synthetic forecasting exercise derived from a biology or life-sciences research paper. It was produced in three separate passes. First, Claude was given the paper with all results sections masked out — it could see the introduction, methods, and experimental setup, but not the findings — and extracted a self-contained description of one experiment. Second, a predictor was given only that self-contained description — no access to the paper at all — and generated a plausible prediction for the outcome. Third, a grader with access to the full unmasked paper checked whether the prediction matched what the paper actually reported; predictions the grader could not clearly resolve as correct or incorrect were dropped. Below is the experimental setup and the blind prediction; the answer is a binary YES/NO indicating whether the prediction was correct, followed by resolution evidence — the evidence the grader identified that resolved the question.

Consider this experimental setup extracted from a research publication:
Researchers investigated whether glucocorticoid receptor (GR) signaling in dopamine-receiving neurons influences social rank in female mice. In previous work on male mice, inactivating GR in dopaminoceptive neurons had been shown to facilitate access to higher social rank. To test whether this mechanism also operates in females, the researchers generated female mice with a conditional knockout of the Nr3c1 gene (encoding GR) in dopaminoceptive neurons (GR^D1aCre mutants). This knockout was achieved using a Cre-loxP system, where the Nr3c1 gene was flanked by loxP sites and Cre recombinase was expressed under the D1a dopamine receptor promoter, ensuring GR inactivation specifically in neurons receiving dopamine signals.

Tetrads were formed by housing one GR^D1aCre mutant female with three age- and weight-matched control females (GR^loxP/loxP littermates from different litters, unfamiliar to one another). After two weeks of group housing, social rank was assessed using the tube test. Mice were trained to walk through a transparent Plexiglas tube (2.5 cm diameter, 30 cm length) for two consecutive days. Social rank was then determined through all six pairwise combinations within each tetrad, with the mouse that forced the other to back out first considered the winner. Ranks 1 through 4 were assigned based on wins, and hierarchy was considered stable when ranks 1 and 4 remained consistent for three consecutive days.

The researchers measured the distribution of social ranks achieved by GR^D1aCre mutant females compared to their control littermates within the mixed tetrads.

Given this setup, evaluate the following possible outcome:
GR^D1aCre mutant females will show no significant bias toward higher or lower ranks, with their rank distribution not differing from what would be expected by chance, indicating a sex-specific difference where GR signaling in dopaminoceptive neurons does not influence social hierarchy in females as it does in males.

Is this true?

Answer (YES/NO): YES